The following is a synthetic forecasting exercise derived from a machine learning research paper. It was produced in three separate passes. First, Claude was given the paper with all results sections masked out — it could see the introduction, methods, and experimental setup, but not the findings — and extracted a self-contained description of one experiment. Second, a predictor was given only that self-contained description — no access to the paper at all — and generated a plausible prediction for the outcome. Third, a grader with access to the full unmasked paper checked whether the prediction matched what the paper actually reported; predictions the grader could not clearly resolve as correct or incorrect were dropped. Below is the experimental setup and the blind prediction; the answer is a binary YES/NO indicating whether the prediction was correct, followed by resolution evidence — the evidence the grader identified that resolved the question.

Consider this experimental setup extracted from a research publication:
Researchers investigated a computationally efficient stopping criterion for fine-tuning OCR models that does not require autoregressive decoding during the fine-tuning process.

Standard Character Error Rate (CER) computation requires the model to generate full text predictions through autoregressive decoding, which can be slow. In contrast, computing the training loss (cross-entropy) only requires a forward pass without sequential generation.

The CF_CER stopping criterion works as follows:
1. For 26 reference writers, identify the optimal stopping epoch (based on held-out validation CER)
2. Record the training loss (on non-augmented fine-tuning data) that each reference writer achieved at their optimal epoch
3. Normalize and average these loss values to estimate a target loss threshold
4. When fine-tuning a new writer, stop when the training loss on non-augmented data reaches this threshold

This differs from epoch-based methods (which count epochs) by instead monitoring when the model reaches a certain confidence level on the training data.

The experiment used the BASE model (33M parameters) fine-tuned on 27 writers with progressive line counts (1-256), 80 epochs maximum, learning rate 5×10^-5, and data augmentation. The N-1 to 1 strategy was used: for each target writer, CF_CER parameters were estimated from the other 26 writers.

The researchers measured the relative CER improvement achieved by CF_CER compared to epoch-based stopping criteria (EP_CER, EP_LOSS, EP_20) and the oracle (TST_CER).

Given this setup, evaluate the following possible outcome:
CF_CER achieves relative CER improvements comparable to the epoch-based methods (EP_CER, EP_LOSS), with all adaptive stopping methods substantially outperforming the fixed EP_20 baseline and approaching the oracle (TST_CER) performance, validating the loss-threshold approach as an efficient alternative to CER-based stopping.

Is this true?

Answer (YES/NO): NO